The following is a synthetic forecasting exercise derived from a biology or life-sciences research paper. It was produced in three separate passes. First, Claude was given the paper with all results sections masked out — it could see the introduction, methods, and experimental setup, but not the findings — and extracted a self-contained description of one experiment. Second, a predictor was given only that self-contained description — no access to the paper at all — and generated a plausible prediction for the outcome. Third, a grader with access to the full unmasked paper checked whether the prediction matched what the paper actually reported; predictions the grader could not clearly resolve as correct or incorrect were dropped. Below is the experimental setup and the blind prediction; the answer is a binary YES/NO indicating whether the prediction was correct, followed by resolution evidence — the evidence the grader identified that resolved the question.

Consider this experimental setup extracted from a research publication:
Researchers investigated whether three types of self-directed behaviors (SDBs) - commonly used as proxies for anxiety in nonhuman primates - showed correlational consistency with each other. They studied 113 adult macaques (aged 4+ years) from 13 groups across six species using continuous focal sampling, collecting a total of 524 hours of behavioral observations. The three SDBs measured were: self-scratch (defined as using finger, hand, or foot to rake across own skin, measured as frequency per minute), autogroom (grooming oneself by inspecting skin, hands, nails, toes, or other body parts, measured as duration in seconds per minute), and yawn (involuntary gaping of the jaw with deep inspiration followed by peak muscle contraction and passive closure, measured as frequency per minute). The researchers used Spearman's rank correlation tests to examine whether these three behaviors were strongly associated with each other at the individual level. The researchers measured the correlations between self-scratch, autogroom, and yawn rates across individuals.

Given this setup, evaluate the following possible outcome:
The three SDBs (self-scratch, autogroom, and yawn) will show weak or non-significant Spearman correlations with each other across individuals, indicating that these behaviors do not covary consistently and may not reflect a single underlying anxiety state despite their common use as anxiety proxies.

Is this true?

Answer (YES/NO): NO